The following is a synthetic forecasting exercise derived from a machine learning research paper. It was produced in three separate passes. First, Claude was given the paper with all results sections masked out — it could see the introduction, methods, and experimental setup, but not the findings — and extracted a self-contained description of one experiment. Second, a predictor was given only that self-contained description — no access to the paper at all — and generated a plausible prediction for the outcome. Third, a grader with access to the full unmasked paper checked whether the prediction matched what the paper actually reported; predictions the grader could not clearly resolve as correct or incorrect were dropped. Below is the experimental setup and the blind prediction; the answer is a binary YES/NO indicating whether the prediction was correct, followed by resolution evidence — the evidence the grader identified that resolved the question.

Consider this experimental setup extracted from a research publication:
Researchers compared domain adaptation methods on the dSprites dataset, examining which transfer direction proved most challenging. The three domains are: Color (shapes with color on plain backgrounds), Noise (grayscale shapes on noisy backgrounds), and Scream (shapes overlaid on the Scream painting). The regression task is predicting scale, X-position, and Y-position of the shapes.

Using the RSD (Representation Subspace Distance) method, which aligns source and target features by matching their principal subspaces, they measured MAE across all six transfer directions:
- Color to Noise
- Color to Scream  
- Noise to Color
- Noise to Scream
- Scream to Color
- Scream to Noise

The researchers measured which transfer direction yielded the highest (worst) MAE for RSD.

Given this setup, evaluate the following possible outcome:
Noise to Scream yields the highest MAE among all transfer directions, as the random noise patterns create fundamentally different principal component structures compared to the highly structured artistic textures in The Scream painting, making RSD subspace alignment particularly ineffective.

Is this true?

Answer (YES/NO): YES